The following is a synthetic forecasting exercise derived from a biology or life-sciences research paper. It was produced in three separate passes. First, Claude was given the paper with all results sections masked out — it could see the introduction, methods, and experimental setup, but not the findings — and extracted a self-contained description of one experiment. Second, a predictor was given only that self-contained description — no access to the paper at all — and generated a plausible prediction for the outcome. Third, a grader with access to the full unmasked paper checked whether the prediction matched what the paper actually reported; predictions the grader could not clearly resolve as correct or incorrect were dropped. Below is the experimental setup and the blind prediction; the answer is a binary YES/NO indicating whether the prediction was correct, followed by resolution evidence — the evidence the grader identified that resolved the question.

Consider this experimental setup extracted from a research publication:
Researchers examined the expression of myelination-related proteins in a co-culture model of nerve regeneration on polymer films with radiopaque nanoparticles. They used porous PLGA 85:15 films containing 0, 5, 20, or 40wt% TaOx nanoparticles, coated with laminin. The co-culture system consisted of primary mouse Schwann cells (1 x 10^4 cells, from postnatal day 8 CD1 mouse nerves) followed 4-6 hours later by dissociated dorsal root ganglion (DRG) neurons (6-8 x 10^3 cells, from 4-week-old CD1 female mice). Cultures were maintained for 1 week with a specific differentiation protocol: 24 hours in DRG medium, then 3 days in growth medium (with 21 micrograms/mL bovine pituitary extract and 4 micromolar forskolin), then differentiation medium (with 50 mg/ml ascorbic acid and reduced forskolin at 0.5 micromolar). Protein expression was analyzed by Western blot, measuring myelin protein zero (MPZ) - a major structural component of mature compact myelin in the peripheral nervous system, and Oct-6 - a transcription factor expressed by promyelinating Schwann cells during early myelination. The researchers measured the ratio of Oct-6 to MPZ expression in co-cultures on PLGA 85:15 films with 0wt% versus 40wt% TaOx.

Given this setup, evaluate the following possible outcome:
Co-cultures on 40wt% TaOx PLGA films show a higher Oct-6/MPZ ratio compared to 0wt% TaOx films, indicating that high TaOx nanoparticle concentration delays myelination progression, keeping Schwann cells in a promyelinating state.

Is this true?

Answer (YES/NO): NO